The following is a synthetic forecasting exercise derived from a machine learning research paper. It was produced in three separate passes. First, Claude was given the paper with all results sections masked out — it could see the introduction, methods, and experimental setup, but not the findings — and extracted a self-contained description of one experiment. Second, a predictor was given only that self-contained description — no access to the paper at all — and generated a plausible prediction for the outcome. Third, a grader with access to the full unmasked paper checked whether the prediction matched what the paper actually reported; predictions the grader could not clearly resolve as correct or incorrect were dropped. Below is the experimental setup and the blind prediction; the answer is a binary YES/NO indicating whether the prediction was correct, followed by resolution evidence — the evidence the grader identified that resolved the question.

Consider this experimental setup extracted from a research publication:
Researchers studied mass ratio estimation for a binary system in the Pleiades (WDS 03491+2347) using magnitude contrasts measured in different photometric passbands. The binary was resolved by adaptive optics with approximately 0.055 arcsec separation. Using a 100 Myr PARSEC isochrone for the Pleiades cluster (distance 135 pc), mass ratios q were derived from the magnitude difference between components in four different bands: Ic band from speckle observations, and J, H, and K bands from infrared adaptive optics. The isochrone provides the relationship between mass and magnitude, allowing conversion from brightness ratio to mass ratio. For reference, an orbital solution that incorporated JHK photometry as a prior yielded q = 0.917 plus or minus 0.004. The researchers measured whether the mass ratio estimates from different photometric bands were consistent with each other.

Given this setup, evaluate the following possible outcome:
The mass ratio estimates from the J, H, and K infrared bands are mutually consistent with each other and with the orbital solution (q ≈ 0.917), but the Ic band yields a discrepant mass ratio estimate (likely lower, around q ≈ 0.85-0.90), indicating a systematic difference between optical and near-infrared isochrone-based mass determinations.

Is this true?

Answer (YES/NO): YES